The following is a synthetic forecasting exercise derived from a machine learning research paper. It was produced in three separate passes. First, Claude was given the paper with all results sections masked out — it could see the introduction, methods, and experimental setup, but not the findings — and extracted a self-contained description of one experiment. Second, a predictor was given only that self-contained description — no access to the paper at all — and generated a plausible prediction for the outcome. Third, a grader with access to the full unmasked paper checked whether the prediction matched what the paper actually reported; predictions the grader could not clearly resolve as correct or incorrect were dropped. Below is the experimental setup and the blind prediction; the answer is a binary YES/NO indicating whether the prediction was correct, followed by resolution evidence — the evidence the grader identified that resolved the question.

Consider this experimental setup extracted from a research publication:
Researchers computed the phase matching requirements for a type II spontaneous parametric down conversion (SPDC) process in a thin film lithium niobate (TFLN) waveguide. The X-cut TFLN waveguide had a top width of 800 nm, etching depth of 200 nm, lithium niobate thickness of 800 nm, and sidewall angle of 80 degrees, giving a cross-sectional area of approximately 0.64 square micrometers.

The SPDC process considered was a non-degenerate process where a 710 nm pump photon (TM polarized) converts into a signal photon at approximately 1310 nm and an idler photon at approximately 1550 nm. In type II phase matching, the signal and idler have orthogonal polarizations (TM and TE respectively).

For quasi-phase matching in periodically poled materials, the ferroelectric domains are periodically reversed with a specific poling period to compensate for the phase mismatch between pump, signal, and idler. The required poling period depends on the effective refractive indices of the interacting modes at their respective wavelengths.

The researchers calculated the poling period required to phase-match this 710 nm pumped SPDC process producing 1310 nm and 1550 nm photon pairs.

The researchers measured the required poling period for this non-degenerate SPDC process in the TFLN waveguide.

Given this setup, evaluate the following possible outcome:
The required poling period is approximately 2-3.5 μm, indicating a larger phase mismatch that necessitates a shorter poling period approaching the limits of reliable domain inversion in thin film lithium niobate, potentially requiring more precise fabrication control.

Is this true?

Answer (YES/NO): NO